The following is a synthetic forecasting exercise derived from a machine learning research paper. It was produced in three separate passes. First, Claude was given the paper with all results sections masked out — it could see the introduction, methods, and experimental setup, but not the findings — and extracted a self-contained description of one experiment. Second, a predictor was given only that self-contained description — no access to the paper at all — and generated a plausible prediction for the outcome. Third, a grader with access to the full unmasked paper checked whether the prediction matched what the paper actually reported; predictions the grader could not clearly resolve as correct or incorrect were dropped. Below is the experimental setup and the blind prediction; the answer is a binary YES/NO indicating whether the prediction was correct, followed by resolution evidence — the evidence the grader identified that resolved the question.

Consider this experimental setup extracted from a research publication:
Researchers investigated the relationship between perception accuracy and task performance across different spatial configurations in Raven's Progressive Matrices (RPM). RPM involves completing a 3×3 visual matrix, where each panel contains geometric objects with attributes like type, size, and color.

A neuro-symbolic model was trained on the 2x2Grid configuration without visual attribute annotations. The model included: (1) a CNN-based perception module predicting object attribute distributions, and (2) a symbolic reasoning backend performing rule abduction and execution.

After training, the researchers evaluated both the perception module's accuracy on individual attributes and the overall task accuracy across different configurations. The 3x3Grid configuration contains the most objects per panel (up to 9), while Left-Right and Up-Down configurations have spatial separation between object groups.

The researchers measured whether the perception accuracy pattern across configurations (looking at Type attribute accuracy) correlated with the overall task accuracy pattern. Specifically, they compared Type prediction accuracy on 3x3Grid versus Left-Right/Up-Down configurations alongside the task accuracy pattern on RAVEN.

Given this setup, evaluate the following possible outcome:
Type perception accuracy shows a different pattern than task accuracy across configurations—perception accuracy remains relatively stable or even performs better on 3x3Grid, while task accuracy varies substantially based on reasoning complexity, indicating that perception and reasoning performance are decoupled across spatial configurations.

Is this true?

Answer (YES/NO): NO